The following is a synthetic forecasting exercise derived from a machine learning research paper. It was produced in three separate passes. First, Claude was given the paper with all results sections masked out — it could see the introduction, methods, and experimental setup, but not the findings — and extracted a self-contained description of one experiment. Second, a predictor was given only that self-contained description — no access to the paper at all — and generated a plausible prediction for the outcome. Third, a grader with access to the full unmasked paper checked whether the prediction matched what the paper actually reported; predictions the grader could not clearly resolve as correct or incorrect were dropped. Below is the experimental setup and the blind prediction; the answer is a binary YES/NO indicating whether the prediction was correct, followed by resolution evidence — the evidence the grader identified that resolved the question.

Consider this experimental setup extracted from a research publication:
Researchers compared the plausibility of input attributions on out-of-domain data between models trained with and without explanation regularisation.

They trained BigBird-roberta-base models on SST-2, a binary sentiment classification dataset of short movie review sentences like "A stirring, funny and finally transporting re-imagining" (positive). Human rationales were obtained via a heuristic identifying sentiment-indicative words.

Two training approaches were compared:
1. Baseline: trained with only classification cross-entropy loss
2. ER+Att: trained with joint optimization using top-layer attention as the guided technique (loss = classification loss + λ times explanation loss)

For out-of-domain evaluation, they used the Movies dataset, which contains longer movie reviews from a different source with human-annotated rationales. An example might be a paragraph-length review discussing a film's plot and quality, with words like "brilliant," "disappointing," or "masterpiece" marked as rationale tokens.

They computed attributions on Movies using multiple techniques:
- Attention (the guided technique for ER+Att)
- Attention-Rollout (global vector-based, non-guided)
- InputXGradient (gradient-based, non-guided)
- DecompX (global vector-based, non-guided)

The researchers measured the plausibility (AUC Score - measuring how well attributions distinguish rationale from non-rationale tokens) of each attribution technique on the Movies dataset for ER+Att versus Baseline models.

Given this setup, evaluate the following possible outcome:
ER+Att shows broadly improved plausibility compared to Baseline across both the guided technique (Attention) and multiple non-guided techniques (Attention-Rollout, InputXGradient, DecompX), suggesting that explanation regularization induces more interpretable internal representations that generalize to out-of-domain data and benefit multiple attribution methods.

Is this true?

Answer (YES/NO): NO